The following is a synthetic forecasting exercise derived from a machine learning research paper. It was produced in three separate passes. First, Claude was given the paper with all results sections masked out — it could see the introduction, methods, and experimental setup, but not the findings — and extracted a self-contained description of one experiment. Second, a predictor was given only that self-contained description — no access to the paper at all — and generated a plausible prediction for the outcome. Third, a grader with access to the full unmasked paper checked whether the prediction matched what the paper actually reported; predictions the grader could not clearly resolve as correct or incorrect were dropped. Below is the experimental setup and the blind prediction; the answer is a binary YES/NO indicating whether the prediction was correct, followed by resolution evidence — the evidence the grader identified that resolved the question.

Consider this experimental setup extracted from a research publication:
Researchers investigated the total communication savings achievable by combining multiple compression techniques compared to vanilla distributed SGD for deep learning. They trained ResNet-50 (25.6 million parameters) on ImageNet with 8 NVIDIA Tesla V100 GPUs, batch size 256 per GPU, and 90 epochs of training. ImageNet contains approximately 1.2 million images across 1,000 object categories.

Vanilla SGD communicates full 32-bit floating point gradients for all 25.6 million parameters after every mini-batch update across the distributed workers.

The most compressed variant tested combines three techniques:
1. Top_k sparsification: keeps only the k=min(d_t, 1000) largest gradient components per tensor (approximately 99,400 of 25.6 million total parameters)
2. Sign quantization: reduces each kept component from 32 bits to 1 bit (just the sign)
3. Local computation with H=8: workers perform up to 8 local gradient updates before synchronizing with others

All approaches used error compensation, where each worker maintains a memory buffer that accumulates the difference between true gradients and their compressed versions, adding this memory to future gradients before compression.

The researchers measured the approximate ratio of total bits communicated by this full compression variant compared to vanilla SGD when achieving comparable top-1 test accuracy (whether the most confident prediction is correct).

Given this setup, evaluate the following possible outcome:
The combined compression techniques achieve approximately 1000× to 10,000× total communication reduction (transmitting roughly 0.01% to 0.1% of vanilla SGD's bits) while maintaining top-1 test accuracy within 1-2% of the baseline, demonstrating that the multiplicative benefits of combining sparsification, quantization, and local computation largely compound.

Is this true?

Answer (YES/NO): YES